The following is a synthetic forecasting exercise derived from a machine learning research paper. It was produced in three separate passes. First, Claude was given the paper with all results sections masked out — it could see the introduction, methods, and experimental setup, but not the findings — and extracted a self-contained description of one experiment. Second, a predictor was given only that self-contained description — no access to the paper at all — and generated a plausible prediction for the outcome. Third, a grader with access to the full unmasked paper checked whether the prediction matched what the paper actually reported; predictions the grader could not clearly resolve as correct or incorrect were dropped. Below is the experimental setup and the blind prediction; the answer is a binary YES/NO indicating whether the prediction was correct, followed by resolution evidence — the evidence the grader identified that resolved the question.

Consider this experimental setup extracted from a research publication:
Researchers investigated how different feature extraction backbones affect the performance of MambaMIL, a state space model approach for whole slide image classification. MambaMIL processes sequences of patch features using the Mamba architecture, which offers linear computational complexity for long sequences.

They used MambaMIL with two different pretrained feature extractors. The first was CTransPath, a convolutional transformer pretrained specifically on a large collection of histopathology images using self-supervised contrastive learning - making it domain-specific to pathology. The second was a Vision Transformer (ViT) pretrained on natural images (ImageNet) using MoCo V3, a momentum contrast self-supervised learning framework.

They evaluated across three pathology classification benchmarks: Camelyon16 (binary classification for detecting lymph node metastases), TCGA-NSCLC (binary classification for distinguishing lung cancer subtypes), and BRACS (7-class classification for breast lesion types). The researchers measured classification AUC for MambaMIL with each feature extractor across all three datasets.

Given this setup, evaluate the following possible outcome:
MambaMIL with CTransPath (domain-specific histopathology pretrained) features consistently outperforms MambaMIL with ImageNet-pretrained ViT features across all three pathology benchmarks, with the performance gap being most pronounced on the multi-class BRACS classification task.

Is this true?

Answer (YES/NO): NO